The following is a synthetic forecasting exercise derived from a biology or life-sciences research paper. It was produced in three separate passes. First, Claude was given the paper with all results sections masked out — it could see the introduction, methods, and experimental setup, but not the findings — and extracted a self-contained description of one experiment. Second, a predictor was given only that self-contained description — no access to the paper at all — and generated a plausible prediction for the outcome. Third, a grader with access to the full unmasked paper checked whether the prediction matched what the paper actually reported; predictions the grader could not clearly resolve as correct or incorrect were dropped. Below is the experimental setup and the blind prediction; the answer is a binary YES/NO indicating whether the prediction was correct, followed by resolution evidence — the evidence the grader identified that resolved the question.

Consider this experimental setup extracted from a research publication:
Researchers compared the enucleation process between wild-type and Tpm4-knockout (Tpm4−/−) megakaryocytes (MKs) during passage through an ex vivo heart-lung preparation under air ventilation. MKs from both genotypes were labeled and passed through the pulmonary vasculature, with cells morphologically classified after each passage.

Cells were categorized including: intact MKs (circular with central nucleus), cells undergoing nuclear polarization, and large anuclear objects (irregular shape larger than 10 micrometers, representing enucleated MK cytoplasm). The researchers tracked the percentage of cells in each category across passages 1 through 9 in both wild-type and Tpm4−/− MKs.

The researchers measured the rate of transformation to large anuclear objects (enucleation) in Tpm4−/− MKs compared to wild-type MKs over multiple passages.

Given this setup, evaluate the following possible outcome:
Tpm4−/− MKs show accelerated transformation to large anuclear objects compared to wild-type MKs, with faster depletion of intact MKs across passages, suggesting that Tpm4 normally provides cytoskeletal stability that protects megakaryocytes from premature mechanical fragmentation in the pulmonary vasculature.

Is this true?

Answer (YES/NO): NO